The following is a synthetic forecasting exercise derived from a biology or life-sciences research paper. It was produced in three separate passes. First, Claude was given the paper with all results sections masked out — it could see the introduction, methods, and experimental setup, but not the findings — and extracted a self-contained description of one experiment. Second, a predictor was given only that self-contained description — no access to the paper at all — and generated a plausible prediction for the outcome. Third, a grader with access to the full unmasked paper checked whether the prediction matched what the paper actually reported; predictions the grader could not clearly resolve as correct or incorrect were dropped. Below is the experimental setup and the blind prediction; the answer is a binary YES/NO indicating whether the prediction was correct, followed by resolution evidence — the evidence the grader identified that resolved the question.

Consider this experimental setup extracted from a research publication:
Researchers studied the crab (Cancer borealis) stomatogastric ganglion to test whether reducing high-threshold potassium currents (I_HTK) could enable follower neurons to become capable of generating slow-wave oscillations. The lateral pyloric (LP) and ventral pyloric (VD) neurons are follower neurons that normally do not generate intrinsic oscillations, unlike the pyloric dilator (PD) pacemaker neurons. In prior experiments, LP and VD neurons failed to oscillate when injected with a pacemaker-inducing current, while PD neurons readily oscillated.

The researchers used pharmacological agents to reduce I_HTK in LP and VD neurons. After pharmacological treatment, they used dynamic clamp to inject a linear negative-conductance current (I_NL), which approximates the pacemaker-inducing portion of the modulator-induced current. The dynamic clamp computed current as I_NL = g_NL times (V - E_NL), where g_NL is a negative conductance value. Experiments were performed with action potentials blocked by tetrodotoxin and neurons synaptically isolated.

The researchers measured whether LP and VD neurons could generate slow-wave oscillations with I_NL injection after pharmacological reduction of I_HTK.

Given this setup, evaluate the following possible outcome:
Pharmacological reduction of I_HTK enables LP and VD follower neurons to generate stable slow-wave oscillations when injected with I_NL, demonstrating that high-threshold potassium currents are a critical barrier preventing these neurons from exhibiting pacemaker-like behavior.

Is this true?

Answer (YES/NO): YES